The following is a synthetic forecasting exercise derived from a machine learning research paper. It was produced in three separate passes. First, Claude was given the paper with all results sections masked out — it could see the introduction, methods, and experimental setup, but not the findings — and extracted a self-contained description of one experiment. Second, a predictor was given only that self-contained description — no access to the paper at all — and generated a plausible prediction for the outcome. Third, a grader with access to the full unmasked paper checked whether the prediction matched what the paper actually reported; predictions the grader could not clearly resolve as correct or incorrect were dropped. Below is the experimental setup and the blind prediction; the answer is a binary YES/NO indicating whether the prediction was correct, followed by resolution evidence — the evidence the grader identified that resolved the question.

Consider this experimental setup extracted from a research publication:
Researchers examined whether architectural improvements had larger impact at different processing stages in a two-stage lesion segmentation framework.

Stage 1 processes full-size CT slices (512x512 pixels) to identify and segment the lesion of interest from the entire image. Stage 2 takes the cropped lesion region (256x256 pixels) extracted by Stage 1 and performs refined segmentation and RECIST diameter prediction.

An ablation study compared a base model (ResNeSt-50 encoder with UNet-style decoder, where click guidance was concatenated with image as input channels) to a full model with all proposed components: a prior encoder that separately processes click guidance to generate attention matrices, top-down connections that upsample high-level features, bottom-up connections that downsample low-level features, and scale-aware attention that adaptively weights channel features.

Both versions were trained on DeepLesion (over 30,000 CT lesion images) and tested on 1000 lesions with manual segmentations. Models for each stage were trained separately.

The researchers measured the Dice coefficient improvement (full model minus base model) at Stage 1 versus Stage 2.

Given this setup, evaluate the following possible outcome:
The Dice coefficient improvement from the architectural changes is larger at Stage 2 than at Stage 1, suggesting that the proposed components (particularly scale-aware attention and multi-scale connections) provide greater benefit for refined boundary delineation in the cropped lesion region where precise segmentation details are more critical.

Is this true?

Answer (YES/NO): NO